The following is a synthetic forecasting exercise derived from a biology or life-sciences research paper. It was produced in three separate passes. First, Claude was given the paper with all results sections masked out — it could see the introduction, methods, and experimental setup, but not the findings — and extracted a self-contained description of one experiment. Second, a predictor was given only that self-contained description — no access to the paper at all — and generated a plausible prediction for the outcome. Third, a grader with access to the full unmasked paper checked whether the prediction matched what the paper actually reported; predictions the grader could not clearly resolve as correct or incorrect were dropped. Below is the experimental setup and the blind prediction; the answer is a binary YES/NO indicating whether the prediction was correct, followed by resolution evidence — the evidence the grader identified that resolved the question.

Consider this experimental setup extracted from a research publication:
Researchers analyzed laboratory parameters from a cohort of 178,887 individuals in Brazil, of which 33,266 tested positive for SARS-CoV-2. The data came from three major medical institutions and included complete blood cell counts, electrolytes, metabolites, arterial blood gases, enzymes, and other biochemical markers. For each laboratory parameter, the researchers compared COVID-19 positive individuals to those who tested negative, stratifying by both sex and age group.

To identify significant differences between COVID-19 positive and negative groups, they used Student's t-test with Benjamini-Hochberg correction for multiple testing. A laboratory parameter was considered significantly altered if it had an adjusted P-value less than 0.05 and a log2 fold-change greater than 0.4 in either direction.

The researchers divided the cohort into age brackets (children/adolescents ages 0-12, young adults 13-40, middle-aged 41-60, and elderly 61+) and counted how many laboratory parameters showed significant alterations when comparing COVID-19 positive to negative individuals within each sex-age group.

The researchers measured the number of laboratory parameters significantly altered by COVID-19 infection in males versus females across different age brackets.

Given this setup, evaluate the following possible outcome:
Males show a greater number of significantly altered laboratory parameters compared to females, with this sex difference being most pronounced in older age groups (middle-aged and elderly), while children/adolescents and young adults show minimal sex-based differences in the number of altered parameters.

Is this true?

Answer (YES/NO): NO